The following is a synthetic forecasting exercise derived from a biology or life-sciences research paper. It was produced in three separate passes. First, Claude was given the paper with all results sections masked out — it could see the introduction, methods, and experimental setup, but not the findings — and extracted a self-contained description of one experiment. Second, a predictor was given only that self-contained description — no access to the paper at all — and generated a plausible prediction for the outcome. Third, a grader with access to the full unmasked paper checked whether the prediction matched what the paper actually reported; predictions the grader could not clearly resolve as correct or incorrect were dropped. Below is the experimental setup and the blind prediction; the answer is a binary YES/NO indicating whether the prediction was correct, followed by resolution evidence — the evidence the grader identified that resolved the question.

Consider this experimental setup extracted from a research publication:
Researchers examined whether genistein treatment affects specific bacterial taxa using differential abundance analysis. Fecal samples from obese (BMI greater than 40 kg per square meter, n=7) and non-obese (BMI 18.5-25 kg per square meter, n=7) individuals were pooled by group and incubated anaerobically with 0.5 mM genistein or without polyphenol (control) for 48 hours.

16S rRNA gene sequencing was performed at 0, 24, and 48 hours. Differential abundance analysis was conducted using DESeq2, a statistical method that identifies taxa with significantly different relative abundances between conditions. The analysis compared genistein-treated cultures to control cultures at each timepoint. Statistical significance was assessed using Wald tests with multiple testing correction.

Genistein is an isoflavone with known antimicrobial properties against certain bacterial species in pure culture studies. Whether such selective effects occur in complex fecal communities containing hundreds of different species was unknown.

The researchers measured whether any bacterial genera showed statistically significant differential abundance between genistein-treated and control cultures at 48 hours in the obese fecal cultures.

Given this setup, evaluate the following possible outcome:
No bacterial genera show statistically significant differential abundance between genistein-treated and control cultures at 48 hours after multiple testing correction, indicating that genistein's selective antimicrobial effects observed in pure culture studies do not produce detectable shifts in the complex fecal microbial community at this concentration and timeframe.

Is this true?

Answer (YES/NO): NO